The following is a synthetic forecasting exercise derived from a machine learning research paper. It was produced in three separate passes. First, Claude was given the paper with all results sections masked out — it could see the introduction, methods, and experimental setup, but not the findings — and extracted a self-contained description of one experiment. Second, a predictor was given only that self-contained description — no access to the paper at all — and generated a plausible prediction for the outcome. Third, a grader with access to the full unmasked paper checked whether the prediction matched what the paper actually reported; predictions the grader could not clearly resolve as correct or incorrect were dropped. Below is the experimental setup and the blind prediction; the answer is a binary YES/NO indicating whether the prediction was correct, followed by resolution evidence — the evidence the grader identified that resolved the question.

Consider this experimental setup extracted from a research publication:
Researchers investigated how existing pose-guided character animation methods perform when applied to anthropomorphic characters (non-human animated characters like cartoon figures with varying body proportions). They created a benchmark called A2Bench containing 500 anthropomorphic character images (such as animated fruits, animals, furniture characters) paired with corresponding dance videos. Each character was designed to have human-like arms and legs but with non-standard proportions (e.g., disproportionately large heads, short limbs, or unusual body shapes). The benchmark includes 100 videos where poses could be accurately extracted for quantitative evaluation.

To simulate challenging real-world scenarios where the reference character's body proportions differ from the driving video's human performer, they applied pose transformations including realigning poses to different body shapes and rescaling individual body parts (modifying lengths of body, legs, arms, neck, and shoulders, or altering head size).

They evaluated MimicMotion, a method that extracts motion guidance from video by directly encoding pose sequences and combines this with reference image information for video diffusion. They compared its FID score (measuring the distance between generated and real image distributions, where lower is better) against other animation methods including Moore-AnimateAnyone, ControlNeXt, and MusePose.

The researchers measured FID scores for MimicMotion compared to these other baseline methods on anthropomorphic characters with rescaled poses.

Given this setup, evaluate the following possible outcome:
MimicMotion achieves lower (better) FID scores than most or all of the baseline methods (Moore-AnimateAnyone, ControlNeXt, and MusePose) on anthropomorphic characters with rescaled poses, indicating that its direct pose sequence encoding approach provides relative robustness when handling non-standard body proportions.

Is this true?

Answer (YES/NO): NO